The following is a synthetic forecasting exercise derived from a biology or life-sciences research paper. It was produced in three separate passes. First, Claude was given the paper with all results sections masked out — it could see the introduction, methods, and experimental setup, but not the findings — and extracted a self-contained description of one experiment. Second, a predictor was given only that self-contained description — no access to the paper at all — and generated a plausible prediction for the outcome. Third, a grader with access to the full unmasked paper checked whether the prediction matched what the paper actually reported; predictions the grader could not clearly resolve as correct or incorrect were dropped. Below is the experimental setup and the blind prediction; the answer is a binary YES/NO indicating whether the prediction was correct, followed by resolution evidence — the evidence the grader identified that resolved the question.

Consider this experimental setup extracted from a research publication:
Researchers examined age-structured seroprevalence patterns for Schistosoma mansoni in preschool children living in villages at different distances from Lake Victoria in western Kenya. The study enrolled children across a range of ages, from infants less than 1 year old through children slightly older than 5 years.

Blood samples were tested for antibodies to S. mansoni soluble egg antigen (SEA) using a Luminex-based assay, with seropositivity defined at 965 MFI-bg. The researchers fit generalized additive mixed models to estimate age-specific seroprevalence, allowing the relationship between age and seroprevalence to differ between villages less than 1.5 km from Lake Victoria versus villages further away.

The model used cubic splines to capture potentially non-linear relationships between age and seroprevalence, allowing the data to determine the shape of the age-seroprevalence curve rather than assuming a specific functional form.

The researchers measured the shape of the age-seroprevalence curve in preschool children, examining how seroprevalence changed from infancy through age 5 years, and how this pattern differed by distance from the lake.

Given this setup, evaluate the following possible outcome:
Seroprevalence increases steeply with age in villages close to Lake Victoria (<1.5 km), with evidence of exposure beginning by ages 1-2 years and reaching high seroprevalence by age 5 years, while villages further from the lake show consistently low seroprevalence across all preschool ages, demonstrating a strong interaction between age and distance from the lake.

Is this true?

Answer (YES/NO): NO